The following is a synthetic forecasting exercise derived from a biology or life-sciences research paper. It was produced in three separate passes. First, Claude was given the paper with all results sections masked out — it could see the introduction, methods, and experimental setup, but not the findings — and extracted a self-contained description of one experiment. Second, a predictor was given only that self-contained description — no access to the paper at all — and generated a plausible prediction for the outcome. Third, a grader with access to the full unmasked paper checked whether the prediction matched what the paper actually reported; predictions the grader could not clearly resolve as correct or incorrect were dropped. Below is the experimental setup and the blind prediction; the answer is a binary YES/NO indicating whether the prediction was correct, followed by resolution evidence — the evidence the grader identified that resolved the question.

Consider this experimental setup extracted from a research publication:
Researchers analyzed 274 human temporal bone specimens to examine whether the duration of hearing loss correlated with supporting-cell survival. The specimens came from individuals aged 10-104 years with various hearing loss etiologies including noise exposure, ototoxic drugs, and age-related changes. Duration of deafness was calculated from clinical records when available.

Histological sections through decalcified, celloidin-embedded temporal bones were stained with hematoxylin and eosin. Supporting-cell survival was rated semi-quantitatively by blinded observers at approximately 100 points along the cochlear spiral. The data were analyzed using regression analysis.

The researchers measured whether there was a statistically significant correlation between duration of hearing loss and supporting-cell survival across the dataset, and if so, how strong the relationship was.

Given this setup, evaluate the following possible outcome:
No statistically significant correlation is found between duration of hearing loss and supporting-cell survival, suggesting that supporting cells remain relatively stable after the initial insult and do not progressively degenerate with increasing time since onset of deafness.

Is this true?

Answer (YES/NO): NO